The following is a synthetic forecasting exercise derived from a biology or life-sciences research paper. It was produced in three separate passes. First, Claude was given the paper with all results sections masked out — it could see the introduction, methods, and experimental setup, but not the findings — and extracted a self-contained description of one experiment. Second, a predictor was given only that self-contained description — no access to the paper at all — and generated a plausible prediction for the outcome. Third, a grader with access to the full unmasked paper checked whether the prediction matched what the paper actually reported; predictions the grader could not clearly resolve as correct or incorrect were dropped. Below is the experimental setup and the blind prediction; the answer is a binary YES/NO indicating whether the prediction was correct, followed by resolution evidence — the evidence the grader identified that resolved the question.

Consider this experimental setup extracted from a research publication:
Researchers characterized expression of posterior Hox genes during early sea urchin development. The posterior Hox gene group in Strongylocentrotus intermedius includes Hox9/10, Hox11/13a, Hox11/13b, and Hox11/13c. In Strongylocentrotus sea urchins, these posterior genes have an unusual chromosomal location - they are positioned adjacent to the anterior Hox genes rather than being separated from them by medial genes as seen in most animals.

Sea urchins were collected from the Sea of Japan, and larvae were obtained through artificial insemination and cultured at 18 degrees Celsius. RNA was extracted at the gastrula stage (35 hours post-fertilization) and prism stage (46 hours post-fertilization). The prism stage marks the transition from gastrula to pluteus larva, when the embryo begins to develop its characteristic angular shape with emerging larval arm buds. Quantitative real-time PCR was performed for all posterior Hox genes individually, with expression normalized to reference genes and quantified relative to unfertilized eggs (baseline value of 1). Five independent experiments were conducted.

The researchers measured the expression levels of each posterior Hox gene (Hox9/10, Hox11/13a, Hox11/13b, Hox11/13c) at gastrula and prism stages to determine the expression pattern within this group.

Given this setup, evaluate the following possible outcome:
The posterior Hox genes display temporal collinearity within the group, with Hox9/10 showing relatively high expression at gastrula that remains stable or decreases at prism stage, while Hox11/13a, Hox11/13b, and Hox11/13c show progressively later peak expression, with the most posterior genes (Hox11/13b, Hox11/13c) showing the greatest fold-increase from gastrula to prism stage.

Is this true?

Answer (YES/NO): NO